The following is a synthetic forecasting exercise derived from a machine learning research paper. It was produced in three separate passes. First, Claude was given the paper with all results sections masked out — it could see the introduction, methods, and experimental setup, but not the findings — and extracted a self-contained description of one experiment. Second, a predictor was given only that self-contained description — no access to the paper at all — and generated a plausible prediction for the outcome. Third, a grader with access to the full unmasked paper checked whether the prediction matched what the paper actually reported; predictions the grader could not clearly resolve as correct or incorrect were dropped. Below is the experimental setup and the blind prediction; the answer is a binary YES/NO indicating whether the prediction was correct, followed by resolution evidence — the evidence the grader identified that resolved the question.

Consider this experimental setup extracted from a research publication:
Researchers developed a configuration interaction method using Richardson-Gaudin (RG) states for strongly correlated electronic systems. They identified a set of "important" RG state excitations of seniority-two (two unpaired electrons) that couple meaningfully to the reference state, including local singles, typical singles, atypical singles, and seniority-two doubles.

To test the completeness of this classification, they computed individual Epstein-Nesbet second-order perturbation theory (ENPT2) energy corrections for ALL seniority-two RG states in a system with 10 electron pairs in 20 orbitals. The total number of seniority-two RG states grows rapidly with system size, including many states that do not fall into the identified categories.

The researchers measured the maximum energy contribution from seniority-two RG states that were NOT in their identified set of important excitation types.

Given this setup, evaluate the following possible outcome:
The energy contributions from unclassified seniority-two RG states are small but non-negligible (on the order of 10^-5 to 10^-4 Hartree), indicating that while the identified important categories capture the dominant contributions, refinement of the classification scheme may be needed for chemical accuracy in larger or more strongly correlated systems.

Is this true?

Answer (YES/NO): NO